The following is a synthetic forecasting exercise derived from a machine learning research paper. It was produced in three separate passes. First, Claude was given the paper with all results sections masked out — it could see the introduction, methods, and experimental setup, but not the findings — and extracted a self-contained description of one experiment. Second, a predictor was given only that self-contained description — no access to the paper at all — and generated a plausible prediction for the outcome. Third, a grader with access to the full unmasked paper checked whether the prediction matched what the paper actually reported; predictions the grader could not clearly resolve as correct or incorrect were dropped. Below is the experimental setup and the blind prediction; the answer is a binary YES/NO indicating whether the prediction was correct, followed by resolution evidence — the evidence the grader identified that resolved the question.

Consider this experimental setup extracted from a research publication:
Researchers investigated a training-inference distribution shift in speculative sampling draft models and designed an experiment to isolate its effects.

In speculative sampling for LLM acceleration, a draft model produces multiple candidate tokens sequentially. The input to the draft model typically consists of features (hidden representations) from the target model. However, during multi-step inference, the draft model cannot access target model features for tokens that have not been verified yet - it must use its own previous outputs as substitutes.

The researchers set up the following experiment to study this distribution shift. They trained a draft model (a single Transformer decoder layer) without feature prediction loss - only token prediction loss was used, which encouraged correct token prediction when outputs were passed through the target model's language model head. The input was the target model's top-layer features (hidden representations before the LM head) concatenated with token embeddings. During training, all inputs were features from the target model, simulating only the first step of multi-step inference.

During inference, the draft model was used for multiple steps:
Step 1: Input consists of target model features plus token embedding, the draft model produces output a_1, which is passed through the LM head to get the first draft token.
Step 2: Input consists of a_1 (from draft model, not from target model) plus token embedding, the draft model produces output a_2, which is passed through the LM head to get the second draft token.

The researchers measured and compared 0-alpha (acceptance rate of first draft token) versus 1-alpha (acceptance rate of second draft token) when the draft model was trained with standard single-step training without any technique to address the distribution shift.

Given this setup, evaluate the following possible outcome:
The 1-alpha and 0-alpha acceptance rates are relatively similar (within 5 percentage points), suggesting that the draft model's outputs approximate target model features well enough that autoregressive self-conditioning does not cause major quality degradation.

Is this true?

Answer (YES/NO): NO